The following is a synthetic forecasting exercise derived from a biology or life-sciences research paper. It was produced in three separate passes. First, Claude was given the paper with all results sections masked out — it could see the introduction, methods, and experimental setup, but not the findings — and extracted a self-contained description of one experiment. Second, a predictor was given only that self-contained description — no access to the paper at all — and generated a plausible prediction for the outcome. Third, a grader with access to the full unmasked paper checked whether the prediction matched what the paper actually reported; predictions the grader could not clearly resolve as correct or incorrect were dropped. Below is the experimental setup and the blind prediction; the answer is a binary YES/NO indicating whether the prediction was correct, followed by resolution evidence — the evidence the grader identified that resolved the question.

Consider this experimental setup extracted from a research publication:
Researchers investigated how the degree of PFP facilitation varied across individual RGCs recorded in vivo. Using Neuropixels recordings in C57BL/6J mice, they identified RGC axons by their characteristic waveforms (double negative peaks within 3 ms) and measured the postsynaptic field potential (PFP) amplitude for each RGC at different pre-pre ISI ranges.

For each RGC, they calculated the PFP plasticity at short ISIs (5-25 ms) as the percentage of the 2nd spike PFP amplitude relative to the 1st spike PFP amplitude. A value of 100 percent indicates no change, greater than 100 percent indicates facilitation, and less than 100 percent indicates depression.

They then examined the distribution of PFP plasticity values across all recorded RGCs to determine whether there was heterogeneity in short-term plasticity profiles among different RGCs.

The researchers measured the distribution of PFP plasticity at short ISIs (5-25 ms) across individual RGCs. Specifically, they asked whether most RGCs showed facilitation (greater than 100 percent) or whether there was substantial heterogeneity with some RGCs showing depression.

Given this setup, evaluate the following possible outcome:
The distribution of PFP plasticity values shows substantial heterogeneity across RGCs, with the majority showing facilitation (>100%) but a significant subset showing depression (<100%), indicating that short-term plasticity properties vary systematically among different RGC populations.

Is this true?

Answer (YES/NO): NO